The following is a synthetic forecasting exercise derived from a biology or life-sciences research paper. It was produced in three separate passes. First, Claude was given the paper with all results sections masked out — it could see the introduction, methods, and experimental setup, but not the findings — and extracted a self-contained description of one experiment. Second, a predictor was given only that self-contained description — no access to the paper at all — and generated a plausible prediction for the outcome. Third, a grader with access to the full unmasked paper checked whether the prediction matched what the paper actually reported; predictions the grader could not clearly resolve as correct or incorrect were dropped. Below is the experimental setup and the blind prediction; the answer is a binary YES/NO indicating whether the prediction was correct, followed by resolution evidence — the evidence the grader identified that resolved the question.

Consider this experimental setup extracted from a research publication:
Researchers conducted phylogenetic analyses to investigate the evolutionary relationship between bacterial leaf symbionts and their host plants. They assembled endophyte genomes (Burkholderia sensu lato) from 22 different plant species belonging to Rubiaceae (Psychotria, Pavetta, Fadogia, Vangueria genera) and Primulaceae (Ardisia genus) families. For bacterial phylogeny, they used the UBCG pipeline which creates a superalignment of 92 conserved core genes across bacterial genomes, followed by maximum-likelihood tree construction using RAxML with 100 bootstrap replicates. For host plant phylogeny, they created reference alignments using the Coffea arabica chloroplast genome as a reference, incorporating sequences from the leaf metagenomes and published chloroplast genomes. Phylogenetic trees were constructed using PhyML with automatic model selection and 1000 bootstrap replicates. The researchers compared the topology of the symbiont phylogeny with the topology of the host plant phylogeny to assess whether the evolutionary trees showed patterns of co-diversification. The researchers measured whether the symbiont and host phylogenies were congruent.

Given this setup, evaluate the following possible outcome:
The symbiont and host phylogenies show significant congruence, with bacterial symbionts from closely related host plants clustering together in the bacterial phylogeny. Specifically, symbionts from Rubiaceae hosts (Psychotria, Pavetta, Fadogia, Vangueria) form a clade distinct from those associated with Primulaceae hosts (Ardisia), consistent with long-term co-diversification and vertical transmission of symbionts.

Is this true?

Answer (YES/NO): NO